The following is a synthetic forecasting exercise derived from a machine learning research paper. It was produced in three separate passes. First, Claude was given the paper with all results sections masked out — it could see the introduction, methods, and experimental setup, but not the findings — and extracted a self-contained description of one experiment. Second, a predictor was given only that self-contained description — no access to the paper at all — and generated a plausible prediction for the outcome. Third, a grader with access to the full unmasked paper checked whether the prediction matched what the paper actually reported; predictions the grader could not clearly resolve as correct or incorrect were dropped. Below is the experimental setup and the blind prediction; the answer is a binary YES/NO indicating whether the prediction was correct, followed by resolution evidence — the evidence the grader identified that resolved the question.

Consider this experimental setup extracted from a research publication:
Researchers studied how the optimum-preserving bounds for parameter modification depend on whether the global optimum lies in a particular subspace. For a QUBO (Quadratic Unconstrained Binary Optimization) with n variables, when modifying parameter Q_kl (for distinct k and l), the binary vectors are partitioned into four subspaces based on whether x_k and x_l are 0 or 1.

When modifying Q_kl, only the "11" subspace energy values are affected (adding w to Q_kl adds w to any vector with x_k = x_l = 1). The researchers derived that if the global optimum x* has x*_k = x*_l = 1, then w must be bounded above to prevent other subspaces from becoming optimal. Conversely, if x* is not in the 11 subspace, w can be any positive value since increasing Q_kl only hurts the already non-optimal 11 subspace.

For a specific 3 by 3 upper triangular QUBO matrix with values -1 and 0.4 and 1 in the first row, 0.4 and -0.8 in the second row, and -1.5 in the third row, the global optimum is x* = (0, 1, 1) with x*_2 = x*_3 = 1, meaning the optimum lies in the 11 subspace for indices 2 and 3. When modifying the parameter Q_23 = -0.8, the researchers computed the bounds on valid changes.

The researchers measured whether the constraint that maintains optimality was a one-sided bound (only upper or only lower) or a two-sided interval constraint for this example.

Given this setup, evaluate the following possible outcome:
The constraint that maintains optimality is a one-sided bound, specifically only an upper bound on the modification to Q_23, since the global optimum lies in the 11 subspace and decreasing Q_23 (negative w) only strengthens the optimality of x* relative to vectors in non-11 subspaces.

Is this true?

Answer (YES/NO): YES